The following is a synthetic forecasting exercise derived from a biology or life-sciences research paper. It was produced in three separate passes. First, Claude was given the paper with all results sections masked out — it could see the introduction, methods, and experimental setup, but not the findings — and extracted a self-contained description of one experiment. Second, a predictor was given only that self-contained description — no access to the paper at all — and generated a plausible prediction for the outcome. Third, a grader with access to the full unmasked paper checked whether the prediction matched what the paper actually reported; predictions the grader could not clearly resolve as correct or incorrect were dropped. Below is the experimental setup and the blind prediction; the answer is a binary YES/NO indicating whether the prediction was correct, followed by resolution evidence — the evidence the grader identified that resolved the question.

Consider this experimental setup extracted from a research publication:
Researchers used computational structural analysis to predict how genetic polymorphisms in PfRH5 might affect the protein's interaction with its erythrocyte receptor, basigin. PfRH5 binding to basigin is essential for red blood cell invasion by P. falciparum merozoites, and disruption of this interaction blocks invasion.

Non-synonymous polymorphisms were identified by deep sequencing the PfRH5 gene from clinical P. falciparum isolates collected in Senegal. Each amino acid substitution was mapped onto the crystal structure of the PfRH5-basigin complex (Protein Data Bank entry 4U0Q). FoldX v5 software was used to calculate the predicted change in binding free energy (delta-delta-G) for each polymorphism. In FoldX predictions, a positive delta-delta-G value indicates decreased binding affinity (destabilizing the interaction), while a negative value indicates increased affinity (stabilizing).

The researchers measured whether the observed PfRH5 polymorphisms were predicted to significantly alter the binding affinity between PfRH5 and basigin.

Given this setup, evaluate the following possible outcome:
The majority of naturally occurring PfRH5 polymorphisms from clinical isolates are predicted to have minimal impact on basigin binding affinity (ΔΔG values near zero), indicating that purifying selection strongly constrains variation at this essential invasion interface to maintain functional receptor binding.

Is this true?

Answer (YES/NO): NO